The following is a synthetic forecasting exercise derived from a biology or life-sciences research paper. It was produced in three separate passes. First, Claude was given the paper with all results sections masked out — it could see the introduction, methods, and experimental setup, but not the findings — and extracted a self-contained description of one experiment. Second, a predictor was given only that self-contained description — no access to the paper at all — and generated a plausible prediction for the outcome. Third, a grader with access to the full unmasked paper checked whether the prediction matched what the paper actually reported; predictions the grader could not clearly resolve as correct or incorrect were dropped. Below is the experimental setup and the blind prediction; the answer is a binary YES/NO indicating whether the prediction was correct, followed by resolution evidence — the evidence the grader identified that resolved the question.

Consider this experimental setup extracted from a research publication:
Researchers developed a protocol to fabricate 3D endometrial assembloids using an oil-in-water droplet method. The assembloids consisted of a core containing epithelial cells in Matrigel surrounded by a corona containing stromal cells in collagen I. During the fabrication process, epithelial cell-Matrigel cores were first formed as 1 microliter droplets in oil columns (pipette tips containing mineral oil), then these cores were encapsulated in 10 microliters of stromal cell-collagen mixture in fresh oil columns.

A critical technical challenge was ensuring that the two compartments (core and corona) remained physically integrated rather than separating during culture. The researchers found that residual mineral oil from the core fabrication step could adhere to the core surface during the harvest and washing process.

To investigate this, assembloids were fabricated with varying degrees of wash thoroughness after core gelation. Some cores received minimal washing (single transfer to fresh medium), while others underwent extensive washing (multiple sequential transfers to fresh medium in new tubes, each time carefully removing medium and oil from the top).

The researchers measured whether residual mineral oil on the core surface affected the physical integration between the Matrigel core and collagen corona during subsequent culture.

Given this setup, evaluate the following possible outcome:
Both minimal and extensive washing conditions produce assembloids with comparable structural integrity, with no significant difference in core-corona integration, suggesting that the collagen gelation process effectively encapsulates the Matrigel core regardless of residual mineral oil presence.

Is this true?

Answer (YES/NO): NO